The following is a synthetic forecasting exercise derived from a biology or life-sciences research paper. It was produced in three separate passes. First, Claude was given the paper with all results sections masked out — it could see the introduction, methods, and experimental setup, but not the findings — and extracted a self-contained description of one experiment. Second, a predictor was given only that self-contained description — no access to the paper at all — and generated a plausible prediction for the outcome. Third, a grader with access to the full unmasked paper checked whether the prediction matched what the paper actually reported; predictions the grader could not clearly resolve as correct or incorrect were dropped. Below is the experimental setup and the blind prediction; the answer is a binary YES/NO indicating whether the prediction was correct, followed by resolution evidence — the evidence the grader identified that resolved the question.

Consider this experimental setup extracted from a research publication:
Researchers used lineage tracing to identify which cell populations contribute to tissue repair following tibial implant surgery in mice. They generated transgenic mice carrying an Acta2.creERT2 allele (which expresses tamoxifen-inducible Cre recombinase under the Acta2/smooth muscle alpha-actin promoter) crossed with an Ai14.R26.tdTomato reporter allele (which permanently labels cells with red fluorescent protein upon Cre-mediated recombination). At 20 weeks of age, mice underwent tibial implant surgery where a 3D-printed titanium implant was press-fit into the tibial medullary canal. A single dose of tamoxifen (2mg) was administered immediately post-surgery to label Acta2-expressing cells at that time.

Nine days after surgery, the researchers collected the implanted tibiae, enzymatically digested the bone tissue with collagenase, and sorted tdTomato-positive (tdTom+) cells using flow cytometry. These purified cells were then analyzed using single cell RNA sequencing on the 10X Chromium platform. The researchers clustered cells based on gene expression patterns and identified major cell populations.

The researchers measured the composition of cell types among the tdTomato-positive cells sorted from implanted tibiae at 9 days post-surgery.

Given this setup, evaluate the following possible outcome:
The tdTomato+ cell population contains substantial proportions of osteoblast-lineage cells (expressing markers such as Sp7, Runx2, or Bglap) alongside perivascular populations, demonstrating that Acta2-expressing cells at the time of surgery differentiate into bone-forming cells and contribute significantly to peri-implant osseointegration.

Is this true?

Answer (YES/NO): NO